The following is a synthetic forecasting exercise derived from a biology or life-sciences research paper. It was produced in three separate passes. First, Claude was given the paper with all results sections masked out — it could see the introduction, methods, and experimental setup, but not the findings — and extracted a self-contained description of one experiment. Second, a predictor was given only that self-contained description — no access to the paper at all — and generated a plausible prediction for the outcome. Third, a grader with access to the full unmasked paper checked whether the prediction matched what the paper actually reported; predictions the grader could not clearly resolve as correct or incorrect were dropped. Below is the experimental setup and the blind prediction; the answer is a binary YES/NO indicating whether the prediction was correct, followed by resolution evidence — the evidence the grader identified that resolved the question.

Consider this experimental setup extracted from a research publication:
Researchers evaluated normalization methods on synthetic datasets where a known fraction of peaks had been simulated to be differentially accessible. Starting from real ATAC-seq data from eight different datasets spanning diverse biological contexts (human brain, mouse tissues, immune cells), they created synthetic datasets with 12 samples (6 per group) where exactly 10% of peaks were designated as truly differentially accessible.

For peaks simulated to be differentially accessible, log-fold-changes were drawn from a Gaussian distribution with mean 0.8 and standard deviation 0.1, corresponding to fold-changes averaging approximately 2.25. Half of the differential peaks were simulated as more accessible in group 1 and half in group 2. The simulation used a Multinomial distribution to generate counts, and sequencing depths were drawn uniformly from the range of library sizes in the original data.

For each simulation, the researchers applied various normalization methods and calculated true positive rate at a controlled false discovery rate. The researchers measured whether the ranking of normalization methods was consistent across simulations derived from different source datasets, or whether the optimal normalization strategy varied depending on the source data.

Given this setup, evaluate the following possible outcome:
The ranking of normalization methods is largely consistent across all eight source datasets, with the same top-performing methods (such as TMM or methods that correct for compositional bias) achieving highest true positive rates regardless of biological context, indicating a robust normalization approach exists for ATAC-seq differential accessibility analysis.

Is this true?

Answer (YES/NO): NO